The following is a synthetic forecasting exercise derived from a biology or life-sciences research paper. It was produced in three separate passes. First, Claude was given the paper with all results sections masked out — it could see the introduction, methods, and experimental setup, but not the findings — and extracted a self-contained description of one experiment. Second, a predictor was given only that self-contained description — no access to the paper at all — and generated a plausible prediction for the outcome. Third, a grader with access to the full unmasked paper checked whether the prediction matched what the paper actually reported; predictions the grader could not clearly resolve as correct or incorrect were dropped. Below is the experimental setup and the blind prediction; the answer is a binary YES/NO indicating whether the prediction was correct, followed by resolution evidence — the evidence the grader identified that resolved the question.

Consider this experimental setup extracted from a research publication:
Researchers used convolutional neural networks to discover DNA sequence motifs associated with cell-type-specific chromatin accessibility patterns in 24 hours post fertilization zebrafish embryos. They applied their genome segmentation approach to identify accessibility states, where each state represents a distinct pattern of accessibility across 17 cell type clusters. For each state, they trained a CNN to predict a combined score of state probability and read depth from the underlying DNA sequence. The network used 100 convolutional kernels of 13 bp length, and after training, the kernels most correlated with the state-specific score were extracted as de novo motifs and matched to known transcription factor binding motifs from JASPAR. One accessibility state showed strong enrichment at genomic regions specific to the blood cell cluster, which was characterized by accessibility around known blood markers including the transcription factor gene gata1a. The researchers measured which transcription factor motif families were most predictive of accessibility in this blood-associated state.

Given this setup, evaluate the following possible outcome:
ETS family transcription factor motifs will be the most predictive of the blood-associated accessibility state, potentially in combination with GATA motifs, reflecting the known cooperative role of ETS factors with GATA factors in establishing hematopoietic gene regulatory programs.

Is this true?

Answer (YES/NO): NO